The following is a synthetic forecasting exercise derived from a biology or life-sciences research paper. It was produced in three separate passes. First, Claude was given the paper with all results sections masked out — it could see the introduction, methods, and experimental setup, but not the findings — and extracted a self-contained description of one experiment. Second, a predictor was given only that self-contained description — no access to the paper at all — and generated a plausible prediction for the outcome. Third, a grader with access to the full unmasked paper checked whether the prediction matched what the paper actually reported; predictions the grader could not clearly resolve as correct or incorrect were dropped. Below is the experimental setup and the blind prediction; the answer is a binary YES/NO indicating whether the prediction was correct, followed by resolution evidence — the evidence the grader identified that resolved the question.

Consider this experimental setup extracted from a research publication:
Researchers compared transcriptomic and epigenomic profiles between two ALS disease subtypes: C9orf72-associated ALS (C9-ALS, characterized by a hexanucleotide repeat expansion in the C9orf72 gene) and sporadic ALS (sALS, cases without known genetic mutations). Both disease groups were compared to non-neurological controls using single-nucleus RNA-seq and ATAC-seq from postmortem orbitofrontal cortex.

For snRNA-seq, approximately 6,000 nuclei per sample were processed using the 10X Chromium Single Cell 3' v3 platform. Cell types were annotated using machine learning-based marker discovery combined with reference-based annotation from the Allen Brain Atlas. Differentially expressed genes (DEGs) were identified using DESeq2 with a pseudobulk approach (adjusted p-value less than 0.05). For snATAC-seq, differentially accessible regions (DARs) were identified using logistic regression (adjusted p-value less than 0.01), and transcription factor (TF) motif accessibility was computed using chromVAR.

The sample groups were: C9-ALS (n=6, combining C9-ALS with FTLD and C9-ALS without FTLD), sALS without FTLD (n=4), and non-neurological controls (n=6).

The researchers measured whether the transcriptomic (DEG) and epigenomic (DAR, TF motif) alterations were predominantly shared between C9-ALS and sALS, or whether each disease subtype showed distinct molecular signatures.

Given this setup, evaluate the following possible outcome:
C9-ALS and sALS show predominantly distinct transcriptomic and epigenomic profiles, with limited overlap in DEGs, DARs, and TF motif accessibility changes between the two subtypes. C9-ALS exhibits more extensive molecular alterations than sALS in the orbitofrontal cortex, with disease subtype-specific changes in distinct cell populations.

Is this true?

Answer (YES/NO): NO